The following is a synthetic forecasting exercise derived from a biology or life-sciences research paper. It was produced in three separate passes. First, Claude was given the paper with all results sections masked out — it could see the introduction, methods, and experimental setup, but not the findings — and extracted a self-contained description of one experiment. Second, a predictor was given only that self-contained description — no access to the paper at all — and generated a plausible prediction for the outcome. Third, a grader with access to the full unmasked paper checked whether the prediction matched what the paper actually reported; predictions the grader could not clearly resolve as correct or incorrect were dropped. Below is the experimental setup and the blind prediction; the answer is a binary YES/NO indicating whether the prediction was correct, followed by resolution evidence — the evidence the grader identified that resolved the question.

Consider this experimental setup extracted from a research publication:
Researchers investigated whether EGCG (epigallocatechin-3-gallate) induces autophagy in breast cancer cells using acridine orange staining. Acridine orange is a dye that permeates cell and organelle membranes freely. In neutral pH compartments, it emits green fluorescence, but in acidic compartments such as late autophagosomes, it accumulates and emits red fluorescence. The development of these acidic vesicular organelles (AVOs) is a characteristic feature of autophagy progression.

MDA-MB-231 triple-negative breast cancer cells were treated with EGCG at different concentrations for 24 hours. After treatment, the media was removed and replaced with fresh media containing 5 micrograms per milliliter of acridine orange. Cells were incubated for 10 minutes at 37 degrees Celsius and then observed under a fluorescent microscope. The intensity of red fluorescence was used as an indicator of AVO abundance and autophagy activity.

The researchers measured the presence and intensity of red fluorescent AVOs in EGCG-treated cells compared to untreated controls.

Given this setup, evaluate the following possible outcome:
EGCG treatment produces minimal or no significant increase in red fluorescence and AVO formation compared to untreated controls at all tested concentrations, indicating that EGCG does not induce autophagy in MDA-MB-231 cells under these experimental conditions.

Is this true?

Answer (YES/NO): NO